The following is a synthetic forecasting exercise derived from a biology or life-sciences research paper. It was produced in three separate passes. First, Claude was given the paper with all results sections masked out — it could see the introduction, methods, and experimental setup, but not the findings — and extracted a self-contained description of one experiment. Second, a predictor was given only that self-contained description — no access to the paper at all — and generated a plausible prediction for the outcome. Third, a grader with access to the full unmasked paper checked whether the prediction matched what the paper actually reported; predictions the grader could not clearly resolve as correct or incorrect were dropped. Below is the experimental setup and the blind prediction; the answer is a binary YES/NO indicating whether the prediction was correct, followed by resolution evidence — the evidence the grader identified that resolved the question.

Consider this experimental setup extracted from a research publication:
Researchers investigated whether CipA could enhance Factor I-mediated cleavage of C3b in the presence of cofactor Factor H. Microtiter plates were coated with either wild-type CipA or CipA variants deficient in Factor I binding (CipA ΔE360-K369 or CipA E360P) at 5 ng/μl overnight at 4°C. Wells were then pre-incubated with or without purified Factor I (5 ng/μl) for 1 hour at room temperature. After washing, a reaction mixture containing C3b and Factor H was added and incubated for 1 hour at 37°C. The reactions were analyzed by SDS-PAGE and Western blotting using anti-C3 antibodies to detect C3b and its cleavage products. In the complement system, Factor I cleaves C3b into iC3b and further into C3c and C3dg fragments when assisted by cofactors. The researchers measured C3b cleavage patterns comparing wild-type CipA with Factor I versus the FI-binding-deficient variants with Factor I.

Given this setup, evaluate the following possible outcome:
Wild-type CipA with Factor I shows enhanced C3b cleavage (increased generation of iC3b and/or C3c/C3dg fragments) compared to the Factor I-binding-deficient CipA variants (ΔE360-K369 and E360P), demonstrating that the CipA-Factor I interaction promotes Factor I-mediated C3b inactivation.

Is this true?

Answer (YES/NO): YES